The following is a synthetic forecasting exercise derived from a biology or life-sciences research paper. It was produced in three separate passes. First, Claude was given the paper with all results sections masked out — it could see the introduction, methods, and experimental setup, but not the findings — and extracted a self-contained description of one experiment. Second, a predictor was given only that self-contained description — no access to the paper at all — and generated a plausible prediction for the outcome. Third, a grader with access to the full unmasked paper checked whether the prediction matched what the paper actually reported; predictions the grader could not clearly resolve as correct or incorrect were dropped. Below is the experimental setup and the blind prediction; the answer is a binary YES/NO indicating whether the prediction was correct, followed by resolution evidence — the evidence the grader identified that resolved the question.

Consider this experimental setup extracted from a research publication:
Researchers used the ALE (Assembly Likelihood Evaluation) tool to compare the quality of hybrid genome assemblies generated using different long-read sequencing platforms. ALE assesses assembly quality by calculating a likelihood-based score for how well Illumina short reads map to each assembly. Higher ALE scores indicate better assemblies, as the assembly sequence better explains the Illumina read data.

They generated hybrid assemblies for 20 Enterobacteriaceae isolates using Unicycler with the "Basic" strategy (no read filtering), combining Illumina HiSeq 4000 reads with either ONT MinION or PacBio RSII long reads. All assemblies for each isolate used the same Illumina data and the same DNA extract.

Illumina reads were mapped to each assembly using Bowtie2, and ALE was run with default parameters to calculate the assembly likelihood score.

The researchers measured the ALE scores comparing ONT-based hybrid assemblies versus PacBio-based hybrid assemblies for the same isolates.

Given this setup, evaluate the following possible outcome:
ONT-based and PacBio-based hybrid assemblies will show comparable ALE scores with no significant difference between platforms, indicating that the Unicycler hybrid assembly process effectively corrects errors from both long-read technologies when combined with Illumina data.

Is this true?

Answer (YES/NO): NO